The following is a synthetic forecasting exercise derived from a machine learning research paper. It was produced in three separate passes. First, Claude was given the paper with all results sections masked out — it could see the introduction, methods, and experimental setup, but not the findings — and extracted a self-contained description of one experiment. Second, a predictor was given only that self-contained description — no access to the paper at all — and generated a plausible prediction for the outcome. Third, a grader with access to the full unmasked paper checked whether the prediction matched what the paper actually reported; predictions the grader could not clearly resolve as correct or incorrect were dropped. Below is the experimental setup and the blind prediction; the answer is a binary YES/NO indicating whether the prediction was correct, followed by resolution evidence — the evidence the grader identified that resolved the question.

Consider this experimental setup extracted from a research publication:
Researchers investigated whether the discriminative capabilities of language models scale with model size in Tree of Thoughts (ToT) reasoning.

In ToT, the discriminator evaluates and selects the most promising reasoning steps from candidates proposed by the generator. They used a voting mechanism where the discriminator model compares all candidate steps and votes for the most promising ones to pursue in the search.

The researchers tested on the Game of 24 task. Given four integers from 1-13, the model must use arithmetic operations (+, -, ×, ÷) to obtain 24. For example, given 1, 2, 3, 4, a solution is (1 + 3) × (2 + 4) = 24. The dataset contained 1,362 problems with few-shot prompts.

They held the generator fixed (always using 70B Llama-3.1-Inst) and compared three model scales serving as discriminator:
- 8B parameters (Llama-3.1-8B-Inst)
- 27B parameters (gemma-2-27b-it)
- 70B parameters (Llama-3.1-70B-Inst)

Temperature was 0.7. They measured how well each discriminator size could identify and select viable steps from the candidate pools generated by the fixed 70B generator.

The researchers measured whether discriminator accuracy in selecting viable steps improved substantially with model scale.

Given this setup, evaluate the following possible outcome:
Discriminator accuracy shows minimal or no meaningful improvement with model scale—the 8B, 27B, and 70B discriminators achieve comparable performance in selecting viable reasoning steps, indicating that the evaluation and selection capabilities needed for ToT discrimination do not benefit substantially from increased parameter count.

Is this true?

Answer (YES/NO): YES